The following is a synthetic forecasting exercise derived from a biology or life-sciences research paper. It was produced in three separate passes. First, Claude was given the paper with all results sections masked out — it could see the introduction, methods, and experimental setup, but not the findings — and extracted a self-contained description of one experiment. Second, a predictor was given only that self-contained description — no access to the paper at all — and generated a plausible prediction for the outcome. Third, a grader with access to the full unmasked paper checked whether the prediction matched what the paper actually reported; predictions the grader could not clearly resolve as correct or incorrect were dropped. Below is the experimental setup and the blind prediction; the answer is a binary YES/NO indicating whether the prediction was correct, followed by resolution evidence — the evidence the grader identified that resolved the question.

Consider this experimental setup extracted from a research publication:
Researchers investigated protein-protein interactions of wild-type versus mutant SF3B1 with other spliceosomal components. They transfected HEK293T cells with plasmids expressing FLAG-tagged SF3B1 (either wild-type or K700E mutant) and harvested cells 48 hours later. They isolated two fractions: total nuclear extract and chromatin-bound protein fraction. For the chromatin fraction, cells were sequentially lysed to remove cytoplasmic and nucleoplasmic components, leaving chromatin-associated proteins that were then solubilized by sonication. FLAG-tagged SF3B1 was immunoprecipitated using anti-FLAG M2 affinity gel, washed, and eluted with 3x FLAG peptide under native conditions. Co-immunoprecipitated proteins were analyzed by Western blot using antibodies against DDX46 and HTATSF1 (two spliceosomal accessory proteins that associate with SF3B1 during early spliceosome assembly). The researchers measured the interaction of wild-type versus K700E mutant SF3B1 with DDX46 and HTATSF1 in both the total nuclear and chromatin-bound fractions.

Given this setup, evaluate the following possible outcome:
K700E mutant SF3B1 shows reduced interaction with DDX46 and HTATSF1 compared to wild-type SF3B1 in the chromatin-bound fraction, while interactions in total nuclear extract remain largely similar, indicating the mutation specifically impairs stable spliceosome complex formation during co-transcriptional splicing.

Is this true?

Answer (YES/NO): NO